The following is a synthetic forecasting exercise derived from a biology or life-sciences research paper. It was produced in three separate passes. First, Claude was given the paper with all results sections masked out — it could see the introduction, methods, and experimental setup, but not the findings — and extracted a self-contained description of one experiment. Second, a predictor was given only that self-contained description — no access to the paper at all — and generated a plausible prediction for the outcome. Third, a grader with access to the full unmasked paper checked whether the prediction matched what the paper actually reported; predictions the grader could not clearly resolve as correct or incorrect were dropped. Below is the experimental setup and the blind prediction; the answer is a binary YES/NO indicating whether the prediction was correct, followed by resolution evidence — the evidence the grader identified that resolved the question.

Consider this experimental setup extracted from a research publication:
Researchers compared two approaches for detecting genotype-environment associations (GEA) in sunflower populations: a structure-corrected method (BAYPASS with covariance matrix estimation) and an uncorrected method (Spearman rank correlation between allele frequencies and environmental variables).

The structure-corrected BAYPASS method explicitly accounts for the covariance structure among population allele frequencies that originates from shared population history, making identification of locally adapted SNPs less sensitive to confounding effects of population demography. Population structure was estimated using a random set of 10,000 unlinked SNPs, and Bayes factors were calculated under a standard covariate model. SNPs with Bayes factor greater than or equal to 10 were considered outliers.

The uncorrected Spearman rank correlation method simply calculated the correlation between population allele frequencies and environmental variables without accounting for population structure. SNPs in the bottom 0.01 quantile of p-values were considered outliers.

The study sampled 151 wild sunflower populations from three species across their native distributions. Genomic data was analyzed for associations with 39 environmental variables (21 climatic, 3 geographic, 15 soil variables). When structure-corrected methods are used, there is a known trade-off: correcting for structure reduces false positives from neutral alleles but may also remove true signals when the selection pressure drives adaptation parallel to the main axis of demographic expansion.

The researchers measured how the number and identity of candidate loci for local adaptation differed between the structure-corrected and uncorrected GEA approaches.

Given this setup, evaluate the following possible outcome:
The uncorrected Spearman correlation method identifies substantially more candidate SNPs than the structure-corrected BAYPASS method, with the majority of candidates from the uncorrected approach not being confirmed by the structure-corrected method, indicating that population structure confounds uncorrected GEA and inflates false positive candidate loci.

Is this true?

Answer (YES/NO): NO